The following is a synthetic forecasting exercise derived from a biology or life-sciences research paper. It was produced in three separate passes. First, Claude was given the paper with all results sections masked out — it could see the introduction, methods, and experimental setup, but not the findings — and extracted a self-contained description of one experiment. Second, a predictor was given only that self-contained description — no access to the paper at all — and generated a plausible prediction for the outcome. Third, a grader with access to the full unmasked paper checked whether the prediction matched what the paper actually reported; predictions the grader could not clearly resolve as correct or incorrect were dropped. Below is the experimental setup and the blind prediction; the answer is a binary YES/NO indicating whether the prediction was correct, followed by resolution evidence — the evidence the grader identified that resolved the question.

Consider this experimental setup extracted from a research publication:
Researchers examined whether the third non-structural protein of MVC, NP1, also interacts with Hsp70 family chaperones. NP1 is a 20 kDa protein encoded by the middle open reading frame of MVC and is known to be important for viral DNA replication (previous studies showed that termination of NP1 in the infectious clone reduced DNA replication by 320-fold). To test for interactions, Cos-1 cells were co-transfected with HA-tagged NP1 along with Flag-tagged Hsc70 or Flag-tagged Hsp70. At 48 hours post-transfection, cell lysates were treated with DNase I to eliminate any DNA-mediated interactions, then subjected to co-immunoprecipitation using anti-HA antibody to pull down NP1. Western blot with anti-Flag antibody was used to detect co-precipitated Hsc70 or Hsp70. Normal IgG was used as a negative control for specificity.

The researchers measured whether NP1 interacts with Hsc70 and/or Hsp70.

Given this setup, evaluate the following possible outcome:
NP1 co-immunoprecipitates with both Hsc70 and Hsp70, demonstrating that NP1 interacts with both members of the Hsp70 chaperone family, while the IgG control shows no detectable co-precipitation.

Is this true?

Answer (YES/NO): NO